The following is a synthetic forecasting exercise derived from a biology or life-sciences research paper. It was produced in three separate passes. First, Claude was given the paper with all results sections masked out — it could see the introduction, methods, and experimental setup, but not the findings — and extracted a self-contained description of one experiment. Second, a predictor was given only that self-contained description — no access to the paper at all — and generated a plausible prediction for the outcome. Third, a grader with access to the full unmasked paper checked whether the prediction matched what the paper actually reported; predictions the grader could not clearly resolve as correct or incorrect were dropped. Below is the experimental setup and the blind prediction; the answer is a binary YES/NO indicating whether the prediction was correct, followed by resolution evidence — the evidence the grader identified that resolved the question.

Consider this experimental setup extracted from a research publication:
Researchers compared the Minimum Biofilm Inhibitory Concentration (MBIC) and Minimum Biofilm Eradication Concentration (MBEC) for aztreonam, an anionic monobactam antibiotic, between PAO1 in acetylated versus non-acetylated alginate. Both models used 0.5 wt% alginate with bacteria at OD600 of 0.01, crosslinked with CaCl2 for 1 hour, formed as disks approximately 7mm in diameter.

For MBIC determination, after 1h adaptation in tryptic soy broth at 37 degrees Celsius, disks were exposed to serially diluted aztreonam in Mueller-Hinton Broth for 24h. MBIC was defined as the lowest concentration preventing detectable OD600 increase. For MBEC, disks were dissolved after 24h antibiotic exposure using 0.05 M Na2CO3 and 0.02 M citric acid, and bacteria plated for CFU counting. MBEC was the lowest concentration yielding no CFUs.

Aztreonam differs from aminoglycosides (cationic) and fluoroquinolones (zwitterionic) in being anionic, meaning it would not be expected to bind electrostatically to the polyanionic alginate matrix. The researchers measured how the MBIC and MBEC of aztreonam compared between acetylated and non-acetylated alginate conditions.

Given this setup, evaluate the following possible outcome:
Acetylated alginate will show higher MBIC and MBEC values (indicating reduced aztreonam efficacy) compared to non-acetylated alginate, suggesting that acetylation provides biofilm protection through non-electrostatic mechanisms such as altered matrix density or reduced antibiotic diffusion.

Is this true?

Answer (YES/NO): NO